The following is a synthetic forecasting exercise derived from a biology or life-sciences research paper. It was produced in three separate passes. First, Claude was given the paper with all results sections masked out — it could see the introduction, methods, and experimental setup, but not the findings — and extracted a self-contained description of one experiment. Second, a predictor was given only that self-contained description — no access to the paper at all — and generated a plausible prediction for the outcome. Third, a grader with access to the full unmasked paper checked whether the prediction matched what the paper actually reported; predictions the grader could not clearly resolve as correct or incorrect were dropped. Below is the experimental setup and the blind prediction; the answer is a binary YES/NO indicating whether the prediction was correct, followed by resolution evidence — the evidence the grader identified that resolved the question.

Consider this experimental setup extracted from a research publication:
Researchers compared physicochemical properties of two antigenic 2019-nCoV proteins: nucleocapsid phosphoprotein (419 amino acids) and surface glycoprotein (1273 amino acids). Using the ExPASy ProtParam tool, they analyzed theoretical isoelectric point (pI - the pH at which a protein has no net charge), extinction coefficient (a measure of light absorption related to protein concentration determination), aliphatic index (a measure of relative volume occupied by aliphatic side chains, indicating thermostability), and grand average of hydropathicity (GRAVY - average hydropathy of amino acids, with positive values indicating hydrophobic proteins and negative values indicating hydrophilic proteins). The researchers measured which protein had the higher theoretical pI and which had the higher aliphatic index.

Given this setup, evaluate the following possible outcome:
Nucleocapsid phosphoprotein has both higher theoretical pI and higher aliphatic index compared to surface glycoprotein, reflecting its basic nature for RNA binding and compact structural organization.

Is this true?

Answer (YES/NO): NO